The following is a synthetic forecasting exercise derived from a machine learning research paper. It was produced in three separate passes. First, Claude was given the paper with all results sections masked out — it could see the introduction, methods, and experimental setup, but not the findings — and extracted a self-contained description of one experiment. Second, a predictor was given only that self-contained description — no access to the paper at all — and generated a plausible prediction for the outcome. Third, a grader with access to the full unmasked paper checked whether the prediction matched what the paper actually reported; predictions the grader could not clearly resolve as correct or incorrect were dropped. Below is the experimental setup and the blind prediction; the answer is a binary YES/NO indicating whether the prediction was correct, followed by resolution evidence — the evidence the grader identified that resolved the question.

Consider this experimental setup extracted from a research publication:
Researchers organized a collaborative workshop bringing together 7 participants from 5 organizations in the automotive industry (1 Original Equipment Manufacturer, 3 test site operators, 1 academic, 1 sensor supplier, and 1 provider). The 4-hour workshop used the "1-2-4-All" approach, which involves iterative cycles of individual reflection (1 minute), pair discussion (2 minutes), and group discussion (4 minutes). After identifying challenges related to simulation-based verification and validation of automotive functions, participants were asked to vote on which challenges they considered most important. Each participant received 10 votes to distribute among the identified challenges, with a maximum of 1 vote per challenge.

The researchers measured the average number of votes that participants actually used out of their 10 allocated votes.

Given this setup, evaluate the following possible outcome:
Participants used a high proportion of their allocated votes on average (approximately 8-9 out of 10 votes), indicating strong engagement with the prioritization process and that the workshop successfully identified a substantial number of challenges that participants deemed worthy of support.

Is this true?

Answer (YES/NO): NO